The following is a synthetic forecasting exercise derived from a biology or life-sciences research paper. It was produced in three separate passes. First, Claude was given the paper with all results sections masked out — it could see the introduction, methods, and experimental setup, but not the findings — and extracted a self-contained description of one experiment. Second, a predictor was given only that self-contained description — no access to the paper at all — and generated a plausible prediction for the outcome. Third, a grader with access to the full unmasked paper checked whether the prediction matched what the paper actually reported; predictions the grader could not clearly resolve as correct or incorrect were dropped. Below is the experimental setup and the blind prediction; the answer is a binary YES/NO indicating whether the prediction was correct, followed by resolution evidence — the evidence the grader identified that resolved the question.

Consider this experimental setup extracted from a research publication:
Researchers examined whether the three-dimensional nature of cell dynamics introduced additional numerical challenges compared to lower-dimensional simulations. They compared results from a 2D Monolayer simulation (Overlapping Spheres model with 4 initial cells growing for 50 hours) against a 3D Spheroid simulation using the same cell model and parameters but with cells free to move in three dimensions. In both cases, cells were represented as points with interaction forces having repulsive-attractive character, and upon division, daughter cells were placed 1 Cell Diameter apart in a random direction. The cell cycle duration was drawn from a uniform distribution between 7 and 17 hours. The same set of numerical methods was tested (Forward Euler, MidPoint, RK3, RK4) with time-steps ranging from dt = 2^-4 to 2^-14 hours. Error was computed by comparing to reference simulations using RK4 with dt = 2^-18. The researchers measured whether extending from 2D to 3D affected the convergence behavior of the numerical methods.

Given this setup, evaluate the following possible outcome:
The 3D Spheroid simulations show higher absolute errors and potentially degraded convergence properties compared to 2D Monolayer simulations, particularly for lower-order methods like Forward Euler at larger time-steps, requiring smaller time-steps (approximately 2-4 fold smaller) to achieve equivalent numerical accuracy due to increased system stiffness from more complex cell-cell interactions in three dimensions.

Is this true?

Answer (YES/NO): NO